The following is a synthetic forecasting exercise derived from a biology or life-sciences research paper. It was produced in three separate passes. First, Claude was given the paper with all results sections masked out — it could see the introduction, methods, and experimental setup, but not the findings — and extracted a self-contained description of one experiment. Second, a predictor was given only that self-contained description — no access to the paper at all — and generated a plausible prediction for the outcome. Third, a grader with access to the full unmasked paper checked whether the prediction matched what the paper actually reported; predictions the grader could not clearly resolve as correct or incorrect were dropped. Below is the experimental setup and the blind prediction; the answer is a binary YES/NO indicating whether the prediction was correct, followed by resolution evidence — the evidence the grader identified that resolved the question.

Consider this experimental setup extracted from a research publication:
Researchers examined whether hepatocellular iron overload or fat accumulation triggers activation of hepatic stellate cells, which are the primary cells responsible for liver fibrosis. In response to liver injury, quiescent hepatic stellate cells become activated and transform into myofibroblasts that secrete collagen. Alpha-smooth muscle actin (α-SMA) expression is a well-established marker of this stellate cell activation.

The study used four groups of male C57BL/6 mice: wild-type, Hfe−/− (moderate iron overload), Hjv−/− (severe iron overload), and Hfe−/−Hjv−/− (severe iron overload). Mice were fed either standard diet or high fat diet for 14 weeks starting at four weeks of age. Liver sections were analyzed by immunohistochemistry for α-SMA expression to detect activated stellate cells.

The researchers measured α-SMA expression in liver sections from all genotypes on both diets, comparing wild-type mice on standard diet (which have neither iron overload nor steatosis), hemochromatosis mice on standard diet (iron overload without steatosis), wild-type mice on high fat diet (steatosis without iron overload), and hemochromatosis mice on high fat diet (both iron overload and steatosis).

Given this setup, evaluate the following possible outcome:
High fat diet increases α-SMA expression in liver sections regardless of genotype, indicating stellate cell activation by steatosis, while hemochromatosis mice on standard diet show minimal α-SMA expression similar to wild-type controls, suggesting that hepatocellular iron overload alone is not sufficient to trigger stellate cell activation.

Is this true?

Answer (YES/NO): NO